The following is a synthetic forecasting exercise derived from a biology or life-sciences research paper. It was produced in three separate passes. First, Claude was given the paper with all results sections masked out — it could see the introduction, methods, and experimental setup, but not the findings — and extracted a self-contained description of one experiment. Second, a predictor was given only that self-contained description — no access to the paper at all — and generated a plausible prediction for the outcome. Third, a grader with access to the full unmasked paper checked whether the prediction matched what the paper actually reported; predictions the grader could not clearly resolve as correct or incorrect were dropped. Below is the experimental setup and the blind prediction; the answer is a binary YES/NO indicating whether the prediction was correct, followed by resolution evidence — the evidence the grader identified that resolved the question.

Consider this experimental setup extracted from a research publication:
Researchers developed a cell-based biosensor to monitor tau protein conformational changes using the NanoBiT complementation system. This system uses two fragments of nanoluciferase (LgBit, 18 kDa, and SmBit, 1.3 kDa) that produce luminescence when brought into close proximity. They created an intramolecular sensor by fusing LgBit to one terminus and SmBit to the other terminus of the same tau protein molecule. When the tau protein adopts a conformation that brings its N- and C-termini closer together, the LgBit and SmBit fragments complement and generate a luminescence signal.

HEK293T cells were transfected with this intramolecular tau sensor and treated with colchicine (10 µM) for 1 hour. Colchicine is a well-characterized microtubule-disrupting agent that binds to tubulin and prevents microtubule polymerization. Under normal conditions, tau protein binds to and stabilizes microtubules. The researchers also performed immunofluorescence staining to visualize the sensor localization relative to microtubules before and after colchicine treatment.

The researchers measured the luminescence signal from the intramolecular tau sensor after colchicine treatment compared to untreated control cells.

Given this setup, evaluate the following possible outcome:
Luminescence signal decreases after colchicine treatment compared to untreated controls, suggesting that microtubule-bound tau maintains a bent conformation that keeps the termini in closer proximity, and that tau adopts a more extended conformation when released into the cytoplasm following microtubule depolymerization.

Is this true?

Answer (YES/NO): YES